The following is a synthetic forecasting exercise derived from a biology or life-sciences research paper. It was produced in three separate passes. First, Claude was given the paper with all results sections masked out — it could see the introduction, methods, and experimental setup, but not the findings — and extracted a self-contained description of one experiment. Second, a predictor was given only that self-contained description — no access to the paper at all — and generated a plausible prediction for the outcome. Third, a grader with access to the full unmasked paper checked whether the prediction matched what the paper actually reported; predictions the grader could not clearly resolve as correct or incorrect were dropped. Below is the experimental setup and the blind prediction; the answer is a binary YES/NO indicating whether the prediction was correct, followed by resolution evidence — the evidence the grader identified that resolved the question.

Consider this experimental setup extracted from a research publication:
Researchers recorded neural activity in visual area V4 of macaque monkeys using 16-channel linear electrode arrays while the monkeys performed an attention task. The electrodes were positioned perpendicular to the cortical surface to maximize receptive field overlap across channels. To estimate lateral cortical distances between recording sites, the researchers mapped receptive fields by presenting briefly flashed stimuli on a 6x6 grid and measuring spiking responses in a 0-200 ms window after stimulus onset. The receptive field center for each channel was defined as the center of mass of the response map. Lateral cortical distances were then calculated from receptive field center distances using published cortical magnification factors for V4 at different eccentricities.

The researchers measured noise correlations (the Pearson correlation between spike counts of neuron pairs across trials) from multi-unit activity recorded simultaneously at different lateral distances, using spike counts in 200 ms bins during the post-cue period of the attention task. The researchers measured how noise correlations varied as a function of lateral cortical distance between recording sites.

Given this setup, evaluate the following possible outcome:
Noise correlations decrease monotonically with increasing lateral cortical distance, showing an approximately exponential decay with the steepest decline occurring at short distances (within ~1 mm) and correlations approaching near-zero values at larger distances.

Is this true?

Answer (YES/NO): YES